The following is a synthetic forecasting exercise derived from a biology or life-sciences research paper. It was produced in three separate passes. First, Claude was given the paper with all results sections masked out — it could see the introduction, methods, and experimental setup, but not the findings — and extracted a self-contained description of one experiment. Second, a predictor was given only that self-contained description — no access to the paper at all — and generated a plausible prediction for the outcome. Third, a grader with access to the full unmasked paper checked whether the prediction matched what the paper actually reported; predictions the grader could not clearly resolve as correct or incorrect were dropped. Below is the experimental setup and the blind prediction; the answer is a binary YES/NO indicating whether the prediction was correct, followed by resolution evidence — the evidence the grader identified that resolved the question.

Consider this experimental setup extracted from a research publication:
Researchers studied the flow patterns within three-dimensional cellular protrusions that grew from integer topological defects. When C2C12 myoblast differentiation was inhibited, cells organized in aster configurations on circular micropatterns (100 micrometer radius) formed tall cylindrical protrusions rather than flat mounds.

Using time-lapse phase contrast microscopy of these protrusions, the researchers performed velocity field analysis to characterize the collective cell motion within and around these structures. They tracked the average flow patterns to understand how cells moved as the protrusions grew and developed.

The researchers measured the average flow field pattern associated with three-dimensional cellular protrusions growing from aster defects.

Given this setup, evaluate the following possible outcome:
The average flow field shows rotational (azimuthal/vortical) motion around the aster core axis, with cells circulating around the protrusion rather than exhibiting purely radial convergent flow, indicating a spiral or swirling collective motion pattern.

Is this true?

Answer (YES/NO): YES